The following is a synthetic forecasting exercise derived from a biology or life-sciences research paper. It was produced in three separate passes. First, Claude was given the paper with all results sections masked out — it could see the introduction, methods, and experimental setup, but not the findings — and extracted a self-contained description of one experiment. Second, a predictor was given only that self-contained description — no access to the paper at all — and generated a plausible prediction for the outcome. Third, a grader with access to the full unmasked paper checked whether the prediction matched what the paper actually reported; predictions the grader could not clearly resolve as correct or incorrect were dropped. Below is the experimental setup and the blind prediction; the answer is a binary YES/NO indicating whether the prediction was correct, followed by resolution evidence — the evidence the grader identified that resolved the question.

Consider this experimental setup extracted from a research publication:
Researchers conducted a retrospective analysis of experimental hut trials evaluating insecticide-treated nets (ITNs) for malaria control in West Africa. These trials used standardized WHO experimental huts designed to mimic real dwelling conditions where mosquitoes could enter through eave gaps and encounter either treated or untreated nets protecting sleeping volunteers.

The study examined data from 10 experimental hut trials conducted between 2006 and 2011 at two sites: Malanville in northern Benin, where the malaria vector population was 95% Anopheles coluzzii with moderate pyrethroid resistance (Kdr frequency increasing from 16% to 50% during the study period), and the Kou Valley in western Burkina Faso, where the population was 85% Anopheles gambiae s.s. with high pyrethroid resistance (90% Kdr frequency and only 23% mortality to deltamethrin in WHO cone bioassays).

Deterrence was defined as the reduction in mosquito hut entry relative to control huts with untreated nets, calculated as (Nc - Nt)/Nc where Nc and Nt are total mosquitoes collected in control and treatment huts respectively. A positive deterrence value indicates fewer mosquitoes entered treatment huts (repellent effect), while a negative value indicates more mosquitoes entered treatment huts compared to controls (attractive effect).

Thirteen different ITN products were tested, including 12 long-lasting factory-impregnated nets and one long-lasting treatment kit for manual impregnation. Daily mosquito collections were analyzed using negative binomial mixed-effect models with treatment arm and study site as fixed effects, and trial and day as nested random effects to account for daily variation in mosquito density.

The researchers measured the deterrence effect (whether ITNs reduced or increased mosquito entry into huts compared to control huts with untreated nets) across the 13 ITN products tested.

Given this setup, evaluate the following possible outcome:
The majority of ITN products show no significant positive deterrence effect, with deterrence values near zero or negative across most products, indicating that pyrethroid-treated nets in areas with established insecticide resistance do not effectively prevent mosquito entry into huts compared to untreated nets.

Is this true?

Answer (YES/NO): NO